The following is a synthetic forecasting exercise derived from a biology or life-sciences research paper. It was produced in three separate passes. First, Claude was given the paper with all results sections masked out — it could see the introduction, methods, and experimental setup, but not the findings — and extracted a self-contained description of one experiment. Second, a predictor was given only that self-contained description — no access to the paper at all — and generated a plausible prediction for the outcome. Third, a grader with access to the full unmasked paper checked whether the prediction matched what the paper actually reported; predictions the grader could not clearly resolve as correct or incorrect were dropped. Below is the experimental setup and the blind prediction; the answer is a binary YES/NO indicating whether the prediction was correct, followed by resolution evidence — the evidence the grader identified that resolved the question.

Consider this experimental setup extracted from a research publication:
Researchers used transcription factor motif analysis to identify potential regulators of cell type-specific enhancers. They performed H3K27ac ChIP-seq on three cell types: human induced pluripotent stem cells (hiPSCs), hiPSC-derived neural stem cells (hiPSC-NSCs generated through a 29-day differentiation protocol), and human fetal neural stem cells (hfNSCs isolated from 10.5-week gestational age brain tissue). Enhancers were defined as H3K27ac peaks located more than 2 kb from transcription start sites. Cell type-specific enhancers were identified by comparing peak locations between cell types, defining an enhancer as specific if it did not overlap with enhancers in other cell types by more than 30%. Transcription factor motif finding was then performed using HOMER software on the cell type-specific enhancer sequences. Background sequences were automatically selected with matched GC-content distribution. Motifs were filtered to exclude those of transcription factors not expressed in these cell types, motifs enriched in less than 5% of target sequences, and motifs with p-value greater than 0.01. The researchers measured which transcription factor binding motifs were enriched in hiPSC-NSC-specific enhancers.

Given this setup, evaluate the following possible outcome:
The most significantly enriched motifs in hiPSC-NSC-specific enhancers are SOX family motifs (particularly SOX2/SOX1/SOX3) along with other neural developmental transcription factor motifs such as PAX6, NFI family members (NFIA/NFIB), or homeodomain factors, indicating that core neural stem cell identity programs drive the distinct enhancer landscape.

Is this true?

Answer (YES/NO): NO